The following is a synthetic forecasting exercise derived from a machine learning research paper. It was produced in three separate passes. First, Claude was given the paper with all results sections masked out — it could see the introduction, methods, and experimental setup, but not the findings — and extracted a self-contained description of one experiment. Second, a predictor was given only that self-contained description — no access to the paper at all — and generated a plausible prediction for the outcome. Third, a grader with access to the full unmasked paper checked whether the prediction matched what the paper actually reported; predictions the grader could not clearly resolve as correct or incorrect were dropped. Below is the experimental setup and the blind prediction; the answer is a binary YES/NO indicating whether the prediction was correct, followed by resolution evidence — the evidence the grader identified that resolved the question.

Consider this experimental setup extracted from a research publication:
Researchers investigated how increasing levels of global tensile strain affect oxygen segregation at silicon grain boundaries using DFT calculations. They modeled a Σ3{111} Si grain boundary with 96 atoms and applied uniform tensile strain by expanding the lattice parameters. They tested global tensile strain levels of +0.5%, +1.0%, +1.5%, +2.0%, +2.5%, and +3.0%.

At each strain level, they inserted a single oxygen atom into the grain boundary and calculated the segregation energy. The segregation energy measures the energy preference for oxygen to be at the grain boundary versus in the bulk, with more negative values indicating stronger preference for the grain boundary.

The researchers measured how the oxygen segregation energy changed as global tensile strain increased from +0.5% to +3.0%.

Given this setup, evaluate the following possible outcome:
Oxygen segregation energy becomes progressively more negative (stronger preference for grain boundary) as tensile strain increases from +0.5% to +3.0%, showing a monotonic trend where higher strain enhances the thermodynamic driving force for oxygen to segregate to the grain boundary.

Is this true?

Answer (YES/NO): YES